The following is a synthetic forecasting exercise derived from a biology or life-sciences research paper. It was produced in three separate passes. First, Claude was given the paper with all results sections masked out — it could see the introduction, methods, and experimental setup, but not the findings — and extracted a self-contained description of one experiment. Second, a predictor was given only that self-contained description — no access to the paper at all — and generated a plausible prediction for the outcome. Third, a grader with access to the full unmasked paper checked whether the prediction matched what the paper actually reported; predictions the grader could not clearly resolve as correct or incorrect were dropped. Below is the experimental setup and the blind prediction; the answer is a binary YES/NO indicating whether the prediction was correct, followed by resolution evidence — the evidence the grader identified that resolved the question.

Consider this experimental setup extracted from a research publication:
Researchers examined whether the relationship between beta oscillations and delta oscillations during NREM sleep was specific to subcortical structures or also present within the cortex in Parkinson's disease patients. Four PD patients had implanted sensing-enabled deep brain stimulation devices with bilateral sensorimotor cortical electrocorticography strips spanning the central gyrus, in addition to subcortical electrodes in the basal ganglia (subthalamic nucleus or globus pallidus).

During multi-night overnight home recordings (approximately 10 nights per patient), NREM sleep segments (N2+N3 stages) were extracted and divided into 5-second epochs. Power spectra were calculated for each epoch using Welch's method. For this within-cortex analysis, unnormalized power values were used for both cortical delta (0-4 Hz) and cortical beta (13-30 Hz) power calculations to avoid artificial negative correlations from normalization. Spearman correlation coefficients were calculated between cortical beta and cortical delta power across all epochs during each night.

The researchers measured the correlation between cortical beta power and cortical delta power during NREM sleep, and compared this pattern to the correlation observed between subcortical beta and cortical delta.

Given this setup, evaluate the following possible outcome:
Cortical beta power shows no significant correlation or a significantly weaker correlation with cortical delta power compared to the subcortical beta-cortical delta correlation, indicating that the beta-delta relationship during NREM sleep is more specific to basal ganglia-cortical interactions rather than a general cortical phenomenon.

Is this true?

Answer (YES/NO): YES